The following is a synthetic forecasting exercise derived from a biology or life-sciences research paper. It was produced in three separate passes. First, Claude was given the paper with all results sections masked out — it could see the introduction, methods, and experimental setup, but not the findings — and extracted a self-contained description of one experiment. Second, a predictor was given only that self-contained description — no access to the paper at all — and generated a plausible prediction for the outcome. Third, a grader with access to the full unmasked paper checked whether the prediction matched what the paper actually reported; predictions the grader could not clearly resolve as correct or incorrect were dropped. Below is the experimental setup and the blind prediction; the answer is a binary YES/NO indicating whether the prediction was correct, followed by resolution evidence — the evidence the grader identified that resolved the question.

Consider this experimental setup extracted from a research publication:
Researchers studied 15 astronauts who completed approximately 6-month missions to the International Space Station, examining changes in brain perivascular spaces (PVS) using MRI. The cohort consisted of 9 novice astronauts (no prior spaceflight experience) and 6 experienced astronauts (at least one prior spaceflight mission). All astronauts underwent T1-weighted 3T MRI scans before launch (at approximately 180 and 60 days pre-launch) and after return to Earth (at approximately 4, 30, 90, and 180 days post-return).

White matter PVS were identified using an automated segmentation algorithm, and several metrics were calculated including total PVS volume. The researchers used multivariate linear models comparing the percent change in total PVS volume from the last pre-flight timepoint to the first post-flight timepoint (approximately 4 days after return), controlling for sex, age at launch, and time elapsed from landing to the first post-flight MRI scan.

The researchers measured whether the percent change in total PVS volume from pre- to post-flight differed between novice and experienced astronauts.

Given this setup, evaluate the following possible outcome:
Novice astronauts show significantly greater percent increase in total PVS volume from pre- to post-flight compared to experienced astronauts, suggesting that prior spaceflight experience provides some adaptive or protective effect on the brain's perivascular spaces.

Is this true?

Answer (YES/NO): YES